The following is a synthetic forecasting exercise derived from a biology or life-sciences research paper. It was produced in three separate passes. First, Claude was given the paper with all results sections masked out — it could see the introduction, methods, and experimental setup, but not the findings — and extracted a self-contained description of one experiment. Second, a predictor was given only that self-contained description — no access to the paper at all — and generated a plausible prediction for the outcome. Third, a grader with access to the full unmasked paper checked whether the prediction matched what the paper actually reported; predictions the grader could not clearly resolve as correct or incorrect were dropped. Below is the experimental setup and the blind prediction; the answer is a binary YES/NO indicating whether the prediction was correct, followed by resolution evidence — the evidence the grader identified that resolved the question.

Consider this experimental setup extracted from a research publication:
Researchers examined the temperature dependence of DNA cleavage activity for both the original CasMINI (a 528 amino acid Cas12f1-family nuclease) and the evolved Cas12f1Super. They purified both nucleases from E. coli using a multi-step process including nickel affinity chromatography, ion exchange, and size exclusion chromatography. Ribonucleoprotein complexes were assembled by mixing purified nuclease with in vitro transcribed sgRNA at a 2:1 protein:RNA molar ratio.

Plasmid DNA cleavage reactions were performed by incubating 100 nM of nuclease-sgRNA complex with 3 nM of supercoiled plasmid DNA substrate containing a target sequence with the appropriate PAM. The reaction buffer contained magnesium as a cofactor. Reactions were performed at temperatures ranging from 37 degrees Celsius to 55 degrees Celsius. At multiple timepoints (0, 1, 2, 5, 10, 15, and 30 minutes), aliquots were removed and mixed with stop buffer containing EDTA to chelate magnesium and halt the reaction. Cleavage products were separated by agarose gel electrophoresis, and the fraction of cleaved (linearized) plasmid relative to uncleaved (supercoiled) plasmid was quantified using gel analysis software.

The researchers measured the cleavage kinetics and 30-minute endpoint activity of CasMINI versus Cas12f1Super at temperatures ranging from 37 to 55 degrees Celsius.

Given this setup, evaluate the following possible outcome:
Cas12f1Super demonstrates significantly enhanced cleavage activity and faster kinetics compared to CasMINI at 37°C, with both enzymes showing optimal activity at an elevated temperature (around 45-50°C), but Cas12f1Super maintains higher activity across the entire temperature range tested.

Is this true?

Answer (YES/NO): NO